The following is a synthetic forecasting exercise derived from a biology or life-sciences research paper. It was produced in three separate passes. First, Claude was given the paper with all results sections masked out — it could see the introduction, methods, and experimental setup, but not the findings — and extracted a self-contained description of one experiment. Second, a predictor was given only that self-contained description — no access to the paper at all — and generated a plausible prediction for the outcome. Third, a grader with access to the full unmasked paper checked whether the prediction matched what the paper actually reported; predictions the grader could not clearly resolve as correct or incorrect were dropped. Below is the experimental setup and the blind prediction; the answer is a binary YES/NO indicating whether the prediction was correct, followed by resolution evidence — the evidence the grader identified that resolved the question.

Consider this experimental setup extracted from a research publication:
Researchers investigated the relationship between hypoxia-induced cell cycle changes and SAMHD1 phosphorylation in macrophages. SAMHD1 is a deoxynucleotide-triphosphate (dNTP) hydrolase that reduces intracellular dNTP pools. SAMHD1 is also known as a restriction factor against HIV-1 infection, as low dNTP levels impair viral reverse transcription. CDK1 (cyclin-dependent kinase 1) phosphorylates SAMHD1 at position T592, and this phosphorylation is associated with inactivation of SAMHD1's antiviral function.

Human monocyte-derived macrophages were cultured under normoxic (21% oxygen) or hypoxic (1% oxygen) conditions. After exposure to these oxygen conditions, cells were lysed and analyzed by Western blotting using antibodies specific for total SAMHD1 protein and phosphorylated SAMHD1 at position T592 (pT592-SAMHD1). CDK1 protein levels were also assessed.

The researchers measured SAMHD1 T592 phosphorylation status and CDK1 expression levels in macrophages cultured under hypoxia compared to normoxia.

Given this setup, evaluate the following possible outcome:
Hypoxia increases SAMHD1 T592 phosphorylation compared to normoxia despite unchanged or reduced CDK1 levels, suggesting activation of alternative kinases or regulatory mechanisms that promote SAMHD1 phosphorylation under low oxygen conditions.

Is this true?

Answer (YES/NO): NO